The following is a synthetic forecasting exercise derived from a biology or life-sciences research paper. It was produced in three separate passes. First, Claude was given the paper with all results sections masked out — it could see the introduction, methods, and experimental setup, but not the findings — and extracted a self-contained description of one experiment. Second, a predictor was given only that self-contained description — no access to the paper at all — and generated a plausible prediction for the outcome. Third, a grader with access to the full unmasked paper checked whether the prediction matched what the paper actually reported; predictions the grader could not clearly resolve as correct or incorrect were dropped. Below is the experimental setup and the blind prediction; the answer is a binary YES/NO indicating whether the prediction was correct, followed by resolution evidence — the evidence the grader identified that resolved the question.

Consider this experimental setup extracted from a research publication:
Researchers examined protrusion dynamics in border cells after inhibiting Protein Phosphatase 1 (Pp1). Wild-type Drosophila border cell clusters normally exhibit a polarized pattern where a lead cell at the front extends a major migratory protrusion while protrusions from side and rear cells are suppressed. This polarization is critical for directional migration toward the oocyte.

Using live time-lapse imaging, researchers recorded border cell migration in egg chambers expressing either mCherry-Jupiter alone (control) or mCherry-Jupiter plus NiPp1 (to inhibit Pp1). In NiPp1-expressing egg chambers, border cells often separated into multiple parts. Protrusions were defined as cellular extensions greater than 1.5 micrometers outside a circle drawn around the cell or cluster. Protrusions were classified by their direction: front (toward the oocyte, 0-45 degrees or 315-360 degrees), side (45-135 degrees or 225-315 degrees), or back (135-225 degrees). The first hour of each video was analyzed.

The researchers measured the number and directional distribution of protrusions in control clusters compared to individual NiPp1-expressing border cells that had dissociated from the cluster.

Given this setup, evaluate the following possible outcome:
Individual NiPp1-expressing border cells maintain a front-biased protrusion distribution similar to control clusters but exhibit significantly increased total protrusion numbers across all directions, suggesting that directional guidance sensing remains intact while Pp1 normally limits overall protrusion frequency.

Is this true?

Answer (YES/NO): NO